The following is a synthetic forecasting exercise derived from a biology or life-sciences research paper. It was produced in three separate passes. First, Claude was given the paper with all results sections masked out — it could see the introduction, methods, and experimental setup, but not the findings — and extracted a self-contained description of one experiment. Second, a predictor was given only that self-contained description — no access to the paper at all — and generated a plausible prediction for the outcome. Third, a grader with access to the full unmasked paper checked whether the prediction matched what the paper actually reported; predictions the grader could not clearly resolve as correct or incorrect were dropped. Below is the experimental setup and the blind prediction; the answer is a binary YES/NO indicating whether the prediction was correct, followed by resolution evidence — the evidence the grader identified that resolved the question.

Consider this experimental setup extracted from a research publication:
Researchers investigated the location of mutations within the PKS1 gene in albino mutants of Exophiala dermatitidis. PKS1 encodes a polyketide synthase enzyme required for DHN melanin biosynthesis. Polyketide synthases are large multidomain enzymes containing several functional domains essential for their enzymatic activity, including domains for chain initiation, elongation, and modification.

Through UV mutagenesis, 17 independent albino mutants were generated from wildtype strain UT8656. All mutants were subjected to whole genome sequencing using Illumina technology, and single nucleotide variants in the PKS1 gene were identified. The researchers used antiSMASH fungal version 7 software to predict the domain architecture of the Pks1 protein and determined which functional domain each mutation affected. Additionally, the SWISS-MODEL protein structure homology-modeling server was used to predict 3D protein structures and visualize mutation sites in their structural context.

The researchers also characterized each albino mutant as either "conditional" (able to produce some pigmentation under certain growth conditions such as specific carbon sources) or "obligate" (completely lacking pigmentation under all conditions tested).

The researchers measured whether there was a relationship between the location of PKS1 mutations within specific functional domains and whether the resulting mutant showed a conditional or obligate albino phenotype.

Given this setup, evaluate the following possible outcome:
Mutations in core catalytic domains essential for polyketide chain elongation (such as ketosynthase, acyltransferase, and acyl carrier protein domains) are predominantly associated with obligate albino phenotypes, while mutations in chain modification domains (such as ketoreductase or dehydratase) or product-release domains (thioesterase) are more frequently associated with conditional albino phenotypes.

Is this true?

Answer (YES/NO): NO